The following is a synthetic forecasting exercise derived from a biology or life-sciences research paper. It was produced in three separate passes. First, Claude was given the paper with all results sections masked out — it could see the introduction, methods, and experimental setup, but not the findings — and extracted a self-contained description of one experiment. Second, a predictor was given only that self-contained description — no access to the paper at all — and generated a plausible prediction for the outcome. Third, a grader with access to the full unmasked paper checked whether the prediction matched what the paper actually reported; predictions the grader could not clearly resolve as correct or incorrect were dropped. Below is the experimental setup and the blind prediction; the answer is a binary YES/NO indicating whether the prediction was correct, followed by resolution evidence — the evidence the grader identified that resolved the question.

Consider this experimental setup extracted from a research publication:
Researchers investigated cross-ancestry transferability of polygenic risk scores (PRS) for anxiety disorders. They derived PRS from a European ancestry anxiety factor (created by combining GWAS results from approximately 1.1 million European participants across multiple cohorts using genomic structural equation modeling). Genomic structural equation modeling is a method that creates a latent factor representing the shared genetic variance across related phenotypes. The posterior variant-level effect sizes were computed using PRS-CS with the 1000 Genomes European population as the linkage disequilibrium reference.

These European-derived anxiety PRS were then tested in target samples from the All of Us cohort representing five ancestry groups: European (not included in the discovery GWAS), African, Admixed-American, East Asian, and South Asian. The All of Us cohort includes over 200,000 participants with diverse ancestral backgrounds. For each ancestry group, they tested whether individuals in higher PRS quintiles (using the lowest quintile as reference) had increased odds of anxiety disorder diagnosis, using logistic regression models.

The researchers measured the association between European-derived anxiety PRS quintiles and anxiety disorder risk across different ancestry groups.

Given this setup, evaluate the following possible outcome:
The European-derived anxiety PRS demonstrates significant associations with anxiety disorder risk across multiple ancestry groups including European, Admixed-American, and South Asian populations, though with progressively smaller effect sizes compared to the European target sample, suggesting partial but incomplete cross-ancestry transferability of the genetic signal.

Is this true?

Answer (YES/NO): NO